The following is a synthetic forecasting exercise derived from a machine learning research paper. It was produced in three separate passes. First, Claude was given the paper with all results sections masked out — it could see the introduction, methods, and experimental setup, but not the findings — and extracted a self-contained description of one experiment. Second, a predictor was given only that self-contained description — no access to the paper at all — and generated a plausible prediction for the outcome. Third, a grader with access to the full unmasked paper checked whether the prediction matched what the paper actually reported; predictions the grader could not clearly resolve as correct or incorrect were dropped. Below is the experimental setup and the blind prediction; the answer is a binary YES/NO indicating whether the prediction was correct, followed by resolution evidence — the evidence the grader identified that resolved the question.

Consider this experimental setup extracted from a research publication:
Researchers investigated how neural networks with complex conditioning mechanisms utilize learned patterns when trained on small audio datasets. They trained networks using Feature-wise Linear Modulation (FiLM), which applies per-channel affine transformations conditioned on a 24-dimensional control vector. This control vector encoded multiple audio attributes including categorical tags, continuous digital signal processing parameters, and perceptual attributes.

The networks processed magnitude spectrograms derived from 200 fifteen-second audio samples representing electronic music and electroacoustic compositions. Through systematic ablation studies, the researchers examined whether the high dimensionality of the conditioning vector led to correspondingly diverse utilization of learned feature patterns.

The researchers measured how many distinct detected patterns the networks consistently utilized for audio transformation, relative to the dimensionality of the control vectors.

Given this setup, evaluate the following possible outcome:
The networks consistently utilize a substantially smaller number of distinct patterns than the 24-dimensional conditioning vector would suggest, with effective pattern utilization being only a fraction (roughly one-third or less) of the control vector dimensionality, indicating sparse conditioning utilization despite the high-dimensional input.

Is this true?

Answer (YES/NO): YES